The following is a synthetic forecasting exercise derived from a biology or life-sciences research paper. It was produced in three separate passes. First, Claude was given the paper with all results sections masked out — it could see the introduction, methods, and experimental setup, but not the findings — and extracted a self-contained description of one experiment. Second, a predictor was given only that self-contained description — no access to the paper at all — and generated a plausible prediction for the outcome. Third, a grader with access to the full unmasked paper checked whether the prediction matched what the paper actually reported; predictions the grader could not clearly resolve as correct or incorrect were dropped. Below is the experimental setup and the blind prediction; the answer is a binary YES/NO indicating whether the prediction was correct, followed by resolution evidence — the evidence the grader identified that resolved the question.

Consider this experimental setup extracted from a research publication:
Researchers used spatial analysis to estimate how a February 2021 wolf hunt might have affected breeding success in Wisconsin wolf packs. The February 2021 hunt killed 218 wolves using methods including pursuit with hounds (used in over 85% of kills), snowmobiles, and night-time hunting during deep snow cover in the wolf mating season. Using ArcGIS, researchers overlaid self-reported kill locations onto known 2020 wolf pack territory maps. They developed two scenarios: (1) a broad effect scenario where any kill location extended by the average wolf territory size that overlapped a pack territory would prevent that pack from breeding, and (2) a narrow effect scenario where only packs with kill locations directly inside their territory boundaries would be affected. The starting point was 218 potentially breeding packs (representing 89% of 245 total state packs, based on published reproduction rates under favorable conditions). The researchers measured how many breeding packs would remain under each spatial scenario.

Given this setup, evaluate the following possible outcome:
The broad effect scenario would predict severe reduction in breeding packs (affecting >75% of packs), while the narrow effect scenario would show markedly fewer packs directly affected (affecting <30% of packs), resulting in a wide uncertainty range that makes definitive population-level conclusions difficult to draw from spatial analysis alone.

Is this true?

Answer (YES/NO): NO